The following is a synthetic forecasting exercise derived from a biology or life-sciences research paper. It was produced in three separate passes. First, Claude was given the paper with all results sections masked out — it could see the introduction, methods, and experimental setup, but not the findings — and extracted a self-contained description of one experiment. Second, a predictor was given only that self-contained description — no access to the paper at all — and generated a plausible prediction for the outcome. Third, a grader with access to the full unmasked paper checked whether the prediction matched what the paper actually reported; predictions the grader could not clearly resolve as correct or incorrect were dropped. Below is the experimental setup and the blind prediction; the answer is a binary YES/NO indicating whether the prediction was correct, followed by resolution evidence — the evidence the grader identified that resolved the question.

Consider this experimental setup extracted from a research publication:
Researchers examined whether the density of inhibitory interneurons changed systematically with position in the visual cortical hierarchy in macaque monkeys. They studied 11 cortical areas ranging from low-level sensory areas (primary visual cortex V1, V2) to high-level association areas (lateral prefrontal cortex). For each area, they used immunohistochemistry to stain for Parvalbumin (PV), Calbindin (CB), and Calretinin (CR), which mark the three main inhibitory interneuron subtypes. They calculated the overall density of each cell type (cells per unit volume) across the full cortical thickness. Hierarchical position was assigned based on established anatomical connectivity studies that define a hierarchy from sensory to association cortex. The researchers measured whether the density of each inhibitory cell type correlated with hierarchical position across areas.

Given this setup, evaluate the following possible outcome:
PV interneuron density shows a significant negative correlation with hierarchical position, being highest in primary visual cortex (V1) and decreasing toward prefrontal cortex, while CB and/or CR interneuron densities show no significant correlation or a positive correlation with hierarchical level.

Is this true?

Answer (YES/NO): NO